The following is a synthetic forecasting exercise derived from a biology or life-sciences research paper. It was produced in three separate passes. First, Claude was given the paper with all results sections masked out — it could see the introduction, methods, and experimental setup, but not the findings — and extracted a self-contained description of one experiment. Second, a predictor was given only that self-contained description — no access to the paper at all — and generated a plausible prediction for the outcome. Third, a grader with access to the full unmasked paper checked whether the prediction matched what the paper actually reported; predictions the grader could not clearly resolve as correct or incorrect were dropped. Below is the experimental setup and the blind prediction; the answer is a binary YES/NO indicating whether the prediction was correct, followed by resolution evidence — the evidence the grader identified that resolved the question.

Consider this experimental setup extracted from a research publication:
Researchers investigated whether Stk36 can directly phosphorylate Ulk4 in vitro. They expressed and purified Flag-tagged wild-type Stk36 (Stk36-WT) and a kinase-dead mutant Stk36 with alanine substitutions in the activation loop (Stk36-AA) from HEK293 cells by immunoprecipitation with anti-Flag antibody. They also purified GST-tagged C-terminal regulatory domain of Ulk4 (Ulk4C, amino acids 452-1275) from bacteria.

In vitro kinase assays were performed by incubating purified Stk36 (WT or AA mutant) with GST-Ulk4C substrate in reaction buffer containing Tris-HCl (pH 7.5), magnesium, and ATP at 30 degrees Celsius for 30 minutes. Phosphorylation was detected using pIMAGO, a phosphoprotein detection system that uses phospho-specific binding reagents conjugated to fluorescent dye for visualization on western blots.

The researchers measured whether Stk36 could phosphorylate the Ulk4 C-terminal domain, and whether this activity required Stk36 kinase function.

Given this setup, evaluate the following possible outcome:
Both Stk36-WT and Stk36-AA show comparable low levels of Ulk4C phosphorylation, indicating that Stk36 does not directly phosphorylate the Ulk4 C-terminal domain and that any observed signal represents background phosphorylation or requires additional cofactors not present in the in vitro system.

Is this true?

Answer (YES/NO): NO